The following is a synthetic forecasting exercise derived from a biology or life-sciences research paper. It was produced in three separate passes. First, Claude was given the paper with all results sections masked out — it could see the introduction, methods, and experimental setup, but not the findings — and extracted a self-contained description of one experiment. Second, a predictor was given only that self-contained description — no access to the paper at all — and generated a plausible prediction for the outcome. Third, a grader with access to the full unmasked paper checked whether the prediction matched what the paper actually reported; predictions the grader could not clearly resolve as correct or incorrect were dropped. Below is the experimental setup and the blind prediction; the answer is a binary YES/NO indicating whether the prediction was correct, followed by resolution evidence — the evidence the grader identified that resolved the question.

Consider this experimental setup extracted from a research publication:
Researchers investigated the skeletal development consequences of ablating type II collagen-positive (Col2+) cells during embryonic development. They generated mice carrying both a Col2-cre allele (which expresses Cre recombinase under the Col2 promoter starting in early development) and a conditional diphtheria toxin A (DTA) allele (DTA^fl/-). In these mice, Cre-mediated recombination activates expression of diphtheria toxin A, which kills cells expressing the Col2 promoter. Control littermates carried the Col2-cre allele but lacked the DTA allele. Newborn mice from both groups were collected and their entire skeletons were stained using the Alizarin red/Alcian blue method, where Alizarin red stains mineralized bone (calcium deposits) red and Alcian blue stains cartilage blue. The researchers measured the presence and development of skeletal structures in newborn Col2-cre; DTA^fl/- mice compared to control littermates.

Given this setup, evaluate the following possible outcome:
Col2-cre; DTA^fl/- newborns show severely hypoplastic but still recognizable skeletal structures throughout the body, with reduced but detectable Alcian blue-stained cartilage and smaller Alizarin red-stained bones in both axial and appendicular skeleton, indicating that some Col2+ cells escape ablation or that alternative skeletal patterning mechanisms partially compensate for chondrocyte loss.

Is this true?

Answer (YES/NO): NO